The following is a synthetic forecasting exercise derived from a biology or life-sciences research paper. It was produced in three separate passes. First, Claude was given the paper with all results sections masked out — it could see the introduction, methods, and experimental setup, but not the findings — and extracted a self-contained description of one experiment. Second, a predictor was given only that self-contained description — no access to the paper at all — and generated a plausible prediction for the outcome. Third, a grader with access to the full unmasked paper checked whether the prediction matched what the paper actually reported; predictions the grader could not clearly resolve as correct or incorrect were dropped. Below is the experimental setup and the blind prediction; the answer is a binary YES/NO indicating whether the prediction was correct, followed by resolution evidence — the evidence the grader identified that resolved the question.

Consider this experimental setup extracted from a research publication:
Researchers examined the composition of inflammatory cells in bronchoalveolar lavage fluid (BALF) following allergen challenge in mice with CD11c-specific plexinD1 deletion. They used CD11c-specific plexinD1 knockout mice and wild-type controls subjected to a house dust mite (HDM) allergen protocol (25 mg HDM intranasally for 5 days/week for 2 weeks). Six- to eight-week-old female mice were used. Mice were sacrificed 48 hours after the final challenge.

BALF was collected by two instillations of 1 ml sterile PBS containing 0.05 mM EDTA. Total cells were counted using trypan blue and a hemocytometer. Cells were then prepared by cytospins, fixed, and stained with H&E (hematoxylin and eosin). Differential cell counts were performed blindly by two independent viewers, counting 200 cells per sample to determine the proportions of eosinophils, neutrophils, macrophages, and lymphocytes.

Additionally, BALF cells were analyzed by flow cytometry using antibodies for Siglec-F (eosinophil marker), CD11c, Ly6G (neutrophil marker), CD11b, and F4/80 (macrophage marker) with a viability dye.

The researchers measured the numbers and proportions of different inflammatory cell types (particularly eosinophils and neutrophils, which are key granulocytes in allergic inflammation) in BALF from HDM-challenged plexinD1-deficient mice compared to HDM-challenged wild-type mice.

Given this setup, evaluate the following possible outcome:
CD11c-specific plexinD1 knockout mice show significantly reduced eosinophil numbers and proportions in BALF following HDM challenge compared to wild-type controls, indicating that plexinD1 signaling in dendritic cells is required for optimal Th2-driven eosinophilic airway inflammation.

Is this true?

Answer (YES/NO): NO